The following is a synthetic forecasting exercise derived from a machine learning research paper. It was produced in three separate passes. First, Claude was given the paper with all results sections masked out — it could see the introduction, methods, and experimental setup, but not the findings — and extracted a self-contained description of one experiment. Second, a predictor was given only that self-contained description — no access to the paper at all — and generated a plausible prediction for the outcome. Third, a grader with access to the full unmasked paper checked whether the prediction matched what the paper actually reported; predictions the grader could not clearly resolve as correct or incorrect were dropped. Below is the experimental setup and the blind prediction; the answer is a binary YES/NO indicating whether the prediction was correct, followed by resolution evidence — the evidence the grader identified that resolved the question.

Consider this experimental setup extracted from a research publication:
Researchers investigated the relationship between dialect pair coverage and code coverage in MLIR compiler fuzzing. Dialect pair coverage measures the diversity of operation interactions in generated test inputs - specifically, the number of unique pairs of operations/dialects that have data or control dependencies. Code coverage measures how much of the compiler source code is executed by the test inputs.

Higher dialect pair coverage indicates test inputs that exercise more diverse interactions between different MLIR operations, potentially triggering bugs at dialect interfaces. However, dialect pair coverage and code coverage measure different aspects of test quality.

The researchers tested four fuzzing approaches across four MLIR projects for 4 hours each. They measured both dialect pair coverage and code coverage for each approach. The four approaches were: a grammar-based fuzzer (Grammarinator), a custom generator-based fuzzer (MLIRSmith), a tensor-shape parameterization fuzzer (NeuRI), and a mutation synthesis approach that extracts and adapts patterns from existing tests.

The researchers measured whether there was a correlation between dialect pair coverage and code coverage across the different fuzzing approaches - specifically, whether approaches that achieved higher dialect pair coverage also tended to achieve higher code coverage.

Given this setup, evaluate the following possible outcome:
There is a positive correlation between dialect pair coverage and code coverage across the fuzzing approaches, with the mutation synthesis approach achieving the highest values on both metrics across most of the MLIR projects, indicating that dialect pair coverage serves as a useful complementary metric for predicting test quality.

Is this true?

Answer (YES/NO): YES